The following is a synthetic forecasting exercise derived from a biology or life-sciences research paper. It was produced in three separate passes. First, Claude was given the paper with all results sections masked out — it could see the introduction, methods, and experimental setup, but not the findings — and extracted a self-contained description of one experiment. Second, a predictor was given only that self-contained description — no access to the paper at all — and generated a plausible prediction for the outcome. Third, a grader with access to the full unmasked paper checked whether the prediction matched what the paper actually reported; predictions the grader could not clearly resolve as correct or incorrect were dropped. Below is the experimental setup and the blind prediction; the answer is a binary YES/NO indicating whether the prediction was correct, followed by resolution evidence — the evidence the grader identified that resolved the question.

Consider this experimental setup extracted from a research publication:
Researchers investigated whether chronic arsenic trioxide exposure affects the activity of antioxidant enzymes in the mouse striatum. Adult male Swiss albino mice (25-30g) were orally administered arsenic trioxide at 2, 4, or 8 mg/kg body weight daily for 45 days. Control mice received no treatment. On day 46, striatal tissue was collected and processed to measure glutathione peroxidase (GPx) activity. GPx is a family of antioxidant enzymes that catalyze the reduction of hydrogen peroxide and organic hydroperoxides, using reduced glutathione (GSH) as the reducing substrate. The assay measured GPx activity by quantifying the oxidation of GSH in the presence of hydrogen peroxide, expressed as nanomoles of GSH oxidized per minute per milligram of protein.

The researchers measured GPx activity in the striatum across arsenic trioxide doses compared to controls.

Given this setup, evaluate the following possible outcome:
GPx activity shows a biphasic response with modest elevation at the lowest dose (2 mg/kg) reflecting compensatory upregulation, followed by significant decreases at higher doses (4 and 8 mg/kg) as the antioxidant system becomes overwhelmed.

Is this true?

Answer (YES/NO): NO